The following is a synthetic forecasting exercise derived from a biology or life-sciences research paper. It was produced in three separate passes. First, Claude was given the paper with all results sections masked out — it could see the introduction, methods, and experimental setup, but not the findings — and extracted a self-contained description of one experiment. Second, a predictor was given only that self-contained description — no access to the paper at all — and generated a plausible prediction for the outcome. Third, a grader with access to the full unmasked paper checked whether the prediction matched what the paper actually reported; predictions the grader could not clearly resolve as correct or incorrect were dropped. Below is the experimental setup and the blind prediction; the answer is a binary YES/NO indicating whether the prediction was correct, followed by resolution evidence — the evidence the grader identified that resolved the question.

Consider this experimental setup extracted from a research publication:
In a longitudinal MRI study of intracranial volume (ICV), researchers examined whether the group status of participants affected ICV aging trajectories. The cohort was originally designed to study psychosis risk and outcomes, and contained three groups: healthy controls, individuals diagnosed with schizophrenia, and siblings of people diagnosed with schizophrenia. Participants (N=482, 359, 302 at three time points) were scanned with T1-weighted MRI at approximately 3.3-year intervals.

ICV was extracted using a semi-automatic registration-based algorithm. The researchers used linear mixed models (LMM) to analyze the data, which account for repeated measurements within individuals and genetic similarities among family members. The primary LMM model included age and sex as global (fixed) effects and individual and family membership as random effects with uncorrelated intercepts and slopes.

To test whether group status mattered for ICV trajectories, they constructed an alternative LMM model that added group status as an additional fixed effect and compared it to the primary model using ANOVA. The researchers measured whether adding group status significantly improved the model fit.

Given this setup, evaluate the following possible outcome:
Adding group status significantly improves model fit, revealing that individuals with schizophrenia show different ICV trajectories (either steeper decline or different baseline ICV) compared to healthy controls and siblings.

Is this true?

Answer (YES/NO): NO